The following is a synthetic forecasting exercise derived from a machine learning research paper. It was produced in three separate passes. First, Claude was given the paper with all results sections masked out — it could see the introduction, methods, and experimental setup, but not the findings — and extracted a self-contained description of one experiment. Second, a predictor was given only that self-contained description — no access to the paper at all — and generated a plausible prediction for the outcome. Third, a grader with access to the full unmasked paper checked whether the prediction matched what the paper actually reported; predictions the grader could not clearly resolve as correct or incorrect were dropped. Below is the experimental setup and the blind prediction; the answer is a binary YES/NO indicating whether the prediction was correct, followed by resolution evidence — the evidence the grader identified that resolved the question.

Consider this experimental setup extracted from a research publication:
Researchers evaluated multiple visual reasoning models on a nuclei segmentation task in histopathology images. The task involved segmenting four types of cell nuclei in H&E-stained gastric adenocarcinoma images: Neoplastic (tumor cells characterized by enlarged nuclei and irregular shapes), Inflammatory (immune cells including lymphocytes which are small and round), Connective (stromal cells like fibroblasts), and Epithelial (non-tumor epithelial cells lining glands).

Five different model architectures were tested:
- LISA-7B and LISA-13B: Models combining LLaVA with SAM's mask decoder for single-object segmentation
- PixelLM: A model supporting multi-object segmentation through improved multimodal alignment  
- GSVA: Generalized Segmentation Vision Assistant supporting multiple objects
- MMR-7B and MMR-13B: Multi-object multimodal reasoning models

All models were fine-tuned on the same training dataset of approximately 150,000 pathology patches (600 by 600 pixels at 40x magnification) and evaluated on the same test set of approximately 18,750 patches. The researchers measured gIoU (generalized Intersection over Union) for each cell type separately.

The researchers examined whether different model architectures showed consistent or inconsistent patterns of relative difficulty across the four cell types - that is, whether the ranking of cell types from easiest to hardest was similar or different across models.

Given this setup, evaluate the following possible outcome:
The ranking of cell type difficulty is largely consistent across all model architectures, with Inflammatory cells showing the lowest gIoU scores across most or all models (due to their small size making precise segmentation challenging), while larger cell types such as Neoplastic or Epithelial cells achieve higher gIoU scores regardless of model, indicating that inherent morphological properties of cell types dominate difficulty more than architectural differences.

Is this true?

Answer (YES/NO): NO